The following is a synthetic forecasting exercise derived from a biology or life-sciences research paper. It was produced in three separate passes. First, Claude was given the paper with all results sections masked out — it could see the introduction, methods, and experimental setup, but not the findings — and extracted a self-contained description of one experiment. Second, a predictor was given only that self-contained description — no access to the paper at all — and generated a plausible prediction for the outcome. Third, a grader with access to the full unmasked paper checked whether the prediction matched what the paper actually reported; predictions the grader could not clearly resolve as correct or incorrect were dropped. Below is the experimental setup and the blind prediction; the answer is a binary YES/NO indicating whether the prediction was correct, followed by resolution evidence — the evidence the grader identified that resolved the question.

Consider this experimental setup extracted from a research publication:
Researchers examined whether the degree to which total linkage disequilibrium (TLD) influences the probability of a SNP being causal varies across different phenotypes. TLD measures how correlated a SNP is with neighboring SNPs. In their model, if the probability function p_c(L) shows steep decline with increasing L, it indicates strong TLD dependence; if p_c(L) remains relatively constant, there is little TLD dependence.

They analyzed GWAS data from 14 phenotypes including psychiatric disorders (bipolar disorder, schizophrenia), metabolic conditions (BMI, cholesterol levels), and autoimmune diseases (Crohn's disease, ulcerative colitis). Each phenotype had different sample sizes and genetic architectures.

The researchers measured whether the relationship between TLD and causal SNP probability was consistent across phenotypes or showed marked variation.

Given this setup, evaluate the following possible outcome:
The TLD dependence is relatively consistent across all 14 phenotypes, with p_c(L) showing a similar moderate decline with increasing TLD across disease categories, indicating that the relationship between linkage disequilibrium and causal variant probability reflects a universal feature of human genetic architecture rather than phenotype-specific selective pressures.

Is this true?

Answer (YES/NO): NO